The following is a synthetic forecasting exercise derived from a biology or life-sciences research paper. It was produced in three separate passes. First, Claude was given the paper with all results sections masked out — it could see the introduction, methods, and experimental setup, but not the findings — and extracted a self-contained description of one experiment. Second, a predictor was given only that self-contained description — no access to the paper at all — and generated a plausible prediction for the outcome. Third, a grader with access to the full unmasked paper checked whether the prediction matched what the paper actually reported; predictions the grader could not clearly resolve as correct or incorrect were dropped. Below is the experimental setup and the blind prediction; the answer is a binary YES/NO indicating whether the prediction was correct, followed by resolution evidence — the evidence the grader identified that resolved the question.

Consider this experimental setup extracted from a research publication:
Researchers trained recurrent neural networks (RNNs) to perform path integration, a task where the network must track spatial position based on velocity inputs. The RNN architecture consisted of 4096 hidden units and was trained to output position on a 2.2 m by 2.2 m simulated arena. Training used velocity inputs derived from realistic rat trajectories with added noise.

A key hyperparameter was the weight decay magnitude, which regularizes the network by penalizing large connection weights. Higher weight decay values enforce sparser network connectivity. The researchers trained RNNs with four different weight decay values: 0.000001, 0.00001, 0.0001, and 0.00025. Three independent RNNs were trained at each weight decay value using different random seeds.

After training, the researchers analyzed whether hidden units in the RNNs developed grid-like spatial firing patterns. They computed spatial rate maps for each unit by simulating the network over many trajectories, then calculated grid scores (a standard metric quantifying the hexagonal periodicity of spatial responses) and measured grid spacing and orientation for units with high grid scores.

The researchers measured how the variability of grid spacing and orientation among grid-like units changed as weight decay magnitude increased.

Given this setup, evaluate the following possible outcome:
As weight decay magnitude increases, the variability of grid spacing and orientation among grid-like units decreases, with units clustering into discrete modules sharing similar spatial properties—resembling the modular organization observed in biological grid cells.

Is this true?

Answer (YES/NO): NO